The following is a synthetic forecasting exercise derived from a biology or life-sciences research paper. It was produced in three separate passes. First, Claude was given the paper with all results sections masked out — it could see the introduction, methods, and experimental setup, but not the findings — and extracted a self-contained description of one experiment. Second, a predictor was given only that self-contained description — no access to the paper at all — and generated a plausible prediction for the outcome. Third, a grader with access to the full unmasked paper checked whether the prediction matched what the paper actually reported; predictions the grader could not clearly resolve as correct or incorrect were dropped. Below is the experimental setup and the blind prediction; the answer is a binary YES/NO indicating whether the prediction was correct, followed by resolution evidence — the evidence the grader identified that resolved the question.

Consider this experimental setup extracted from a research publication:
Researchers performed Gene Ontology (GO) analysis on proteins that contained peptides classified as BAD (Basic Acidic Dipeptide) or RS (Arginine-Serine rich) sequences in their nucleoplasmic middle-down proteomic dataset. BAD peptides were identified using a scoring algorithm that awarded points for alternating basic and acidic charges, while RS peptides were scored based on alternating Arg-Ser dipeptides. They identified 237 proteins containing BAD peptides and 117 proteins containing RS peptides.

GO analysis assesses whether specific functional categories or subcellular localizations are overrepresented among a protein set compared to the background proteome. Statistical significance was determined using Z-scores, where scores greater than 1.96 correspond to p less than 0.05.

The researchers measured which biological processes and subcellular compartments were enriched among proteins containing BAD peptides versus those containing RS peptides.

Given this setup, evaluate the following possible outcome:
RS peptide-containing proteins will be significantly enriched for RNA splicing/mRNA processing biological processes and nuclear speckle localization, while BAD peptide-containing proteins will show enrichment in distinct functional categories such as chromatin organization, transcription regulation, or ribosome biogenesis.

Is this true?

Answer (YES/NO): NO